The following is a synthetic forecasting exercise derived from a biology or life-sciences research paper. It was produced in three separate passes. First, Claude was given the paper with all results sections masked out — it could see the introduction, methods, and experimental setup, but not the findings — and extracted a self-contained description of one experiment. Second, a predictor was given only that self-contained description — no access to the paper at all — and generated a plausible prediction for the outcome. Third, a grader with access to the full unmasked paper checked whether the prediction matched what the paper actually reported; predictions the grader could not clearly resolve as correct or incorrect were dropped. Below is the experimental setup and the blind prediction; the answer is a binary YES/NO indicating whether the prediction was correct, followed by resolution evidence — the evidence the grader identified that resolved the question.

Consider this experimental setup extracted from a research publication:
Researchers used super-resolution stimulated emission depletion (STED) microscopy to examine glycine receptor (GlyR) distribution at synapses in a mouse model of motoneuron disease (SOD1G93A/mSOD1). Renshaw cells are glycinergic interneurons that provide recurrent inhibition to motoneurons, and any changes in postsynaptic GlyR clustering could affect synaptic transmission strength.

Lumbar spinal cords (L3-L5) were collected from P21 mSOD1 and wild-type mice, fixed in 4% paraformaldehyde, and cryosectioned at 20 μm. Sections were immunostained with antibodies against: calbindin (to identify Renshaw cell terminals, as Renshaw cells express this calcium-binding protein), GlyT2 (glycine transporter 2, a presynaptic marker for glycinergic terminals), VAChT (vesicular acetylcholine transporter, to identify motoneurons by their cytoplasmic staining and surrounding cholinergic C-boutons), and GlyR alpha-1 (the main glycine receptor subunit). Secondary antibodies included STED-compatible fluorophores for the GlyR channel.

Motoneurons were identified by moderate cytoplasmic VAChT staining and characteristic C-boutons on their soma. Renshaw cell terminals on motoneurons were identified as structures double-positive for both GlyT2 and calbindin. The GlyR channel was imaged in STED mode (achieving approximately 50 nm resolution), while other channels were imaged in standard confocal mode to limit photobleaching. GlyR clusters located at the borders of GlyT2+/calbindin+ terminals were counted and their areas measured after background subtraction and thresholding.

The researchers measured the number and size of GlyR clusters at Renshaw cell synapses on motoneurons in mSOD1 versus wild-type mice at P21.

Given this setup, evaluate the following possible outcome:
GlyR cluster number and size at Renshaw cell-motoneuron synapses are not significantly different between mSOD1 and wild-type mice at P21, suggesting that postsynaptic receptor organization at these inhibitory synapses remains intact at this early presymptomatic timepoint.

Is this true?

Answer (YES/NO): NO